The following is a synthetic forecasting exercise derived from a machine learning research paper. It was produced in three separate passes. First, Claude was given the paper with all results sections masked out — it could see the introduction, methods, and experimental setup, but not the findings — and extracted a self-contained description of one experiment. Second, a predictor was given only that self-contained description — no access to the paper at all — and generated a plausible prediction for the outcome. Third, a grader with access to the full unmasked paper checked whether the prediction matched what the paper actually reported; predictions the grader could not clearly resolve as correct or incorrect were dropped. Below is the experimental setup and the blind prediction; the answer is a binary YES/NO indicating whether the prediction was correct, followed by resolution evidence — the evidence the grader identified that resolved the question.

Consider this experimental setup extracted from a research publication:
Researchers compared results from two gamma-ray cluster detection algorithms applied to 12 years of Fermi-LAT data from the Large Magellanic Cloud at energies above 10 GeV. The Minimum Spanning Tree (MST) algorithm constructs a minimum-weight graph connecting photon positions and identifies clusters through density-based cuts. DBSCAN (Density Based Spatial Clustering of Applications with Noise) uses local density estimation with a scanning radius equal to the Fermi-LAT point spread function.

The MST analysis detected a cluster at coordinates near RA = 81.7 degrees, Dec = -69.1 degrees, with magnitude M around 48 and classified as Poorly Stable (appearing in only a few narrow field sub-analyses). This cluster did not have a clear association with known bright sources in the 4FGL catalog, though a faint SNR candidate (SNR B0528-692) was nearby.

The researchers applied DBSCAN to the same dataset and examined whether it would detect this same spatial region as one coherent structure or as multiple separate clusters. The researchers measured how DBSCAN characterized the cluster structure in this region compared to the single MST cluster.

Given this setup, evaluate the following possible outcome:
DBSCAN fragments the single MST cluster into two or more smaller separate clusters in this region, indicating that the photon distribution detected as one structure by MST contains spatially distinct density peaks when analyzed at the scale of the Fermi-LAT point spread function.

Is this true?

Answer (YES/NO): YES